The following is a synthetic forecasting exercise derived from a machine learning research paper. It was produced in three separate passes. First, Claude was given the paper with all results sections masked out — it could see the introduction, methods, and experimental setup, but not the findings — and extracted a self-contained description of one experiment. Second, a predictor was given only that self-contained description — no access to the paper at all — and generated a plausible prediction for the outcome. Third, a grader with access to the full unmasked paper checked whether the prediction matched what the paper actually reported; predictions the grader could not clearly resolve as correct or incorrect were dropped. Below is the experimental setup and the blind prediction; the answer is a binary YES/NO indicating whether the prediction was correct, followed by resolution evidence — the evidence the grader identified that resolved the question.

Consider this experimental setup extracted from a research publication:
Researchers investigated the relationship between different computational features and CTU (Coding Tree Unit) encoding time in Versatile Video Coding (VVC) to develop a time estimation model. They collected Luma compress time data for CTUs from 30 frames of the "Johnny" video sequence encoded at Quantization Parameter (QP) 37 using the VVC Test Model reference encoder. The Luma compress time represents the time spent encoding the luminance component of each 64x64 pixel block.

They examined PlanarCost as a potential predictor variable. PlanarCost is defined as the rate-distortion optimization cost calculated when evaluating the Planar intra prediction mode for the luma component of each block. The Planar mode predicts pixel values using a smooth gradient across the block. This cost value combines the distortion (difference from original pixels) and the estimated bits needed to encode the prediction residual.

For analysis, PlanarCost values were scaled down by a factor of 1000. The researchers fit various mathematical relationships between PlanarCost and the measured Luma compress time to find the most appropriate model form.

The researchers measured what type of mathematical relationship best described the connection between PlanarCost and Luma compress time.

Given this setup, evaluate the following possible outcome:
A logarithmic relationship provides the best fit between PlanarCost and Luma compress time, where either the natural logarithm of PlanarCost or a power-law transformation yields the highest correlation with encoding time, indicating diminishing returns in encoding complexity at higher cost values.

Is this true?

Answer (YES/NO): NO